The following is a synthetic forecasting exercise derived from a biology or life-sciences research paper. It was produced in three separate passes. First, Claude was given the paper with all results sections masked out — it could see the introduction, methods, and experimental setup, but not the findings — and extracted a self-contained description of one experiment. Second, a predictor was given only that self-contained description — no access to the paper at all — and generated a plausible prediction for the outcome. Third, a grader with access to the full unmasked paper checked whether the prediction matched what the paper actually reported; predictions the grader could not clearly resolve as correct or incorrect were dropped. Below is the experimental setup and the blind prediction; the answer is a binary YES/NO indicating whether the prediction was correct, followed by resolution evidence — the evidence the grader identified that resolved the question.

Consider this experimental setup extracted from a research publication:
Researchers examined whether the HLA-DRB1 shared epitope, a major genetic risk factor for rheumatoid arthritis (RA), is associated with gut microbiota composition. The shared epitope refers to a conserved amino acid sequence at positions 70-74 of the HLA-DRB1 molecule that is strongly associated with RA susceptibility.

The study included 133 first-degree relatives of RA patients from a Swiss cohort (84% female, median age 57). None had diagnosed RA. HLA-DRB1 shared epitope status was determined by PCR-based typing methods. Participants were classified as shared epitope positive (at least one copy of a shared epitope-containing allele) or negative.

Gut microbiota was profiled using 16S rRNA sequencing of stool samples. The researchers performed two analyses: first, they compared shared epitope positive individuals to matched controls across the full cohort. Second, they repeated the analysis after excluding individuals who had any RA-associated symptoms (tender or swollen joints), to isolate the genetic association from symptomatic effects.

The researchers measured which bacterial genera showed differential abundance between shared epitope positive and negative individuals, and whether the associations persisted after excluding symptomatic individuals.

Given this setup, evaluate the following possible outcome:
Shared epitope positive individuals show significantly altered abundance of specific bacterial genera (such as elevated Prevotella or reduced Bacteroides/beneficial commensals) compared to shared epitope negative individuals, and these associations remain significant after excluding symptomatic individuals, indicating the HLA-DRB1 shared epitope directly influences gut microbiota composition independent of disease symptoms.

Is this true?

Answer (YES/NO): YES